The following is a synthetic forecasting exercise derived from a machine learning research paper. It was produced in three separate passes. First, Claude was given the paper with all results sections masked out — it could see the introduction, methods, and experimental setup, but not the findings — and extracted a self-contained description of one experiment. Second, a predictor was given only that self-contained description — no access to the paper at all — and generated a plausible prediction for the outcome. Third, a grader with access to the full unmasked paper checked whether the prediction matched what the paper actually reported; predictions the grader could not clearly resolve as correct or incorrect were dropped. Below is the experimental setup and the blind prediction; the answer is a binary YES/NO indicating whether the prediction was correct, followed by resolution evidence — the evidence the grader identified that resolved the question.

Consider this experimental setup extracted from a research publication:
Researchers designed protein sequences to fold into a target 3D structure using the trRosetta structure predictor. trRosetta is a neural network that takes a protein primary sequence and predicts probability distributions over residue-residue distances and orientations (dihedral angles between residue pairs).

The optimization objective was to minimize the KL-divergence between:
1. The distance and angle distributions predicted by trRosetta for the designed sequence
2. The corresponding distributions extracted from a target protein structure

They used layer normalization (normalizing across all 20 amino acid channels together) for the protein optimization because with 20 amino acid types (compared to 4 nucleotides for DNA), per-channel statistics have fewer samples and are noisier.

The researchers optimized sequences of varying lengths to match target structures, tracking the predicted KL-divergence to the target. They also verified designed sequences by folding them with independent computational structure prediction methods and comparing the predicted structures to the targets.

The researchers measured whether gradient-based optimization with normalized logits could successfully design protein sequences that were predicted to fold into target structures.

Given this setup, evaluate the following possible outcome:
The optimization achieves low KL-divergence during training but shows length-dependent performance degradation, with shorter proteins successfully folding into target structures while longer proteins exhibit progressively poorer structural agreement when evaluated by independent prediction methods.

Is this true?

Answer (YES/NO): NO